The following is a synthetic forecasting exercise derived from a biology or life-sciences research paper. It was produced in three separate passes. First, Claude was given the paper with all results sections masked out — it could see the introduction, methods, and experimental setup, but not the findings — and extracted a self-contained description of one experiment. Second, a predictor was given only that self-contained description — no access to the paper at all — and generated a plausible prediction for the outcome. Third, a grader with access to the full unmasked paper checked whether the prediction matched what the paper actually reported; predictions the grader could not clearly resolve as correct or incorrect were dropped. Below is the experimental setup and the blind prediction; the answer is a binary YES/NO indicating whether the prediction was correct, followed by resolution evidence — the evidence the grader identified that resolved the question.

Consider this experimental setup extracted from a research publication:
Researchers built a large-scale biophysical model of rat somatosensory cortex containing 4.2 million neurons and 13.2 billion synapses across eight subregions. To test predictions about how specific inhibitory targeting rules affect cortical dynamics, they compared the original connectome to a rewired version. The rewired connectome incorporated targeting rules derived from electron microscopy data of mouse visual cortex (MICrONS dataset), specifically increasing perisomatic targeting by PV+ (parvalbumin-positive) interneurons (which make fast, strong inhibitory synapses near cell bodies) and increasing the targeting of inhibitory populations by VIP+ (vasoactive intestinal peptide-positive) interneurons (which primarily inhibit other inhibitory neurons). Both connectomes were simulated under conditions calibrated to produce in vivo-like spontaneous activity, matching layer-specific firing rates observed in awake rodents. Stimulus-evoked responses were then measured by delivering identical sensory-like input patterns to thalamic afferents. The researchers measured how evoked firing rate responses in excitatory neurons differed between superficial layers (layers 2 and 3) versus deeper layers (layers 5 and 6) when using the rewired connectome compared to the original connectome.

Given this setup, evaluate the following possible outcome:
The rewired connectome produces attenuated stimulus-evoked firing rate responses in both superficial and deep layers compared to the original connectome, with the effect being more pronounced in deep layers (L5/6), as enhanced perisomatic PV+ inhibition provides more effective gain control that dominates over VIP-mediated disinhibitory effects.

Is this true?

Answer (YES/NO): NO